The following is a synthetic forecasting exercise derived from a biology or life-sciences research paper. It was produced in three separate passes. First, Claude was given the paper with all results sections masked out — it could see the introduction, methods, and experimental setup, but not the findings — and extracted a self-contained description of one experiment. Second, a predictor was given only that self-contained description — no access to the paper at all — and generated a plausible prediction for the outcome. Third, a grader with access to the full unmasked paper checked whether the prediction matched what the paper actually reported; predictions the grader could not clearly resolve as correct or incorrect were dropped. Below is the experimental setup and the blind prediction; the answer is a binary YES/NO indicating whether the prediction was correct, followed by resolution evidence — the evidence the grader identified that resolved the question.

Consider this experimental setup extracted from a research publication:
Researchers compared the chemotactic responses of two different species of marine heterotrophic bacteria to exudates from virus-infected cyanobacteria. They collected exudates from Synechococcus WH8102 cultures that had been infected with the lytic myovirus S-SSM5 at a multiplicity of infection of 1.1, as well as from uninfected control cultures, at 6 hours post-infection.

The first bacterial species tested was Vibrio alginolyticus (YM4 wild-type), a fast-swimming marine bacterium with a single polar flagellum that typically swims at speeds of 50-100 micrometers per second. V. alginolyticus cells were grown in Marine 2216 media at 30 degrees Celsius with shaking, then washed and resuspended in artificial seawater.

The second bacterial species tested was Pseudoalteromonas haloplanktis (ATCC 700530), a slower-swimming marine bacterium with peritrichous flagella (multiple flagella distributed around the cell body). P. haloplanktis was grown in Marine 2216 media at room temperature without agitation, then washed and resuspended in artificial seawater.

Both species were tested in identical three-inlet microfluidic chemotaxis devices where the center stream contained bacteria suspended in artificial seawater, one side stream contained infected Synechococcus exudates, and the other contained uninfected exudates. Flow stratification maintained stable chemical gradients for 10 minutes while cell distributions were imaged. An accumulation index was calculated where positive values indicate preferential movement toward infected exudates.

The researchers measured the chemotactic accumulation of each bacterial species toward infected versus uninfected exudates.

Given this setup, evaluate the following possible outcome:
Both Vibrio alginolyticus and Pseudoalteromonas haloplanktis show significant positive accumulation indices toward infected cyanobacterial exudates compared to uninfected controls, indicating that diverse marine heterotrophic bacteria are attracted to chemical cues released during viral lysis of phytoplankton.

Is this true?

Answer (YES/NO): NO